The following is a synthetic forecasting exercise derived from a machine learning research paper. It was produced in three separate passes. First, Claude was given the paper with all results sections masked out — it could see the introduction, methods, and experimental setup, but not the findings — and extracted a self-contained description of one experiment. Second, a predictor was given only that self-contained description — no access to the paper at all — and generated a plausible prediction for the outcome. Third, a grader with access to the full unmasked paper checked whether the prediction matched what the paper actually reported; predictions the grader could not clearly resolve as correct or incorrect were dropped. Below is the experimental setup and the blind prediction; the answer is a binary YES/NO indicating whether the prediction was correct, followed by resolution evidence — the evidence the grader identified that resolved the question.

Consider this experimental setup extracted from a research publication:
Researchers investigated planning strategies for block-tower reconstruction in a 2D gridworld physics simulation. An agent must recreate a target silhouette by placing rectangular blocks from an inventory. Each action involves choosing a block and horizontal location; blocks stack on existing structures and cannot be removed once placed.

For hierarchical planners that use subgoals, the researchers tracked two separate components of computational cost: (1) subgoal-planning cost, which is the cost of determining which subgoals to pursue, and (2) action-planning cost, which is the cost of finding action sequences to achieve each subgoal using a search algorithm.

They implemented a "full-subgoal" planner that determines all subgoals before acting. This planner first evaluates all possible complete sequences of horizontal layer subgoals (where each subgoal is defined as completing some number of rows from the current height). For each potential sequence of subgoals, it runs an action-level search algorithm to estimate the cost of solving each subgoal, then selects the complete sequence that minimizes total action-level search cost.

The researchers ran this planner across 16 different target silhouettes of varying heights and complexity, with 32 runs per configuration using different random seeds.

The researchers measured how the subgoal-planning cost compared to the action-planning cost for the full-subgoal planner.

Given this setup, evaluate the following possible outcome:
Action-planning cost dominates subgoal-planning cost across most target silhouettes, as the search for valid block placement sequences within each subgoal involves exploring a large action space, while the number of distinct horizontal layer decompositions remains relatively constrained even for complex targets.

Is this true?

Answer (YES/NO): NO